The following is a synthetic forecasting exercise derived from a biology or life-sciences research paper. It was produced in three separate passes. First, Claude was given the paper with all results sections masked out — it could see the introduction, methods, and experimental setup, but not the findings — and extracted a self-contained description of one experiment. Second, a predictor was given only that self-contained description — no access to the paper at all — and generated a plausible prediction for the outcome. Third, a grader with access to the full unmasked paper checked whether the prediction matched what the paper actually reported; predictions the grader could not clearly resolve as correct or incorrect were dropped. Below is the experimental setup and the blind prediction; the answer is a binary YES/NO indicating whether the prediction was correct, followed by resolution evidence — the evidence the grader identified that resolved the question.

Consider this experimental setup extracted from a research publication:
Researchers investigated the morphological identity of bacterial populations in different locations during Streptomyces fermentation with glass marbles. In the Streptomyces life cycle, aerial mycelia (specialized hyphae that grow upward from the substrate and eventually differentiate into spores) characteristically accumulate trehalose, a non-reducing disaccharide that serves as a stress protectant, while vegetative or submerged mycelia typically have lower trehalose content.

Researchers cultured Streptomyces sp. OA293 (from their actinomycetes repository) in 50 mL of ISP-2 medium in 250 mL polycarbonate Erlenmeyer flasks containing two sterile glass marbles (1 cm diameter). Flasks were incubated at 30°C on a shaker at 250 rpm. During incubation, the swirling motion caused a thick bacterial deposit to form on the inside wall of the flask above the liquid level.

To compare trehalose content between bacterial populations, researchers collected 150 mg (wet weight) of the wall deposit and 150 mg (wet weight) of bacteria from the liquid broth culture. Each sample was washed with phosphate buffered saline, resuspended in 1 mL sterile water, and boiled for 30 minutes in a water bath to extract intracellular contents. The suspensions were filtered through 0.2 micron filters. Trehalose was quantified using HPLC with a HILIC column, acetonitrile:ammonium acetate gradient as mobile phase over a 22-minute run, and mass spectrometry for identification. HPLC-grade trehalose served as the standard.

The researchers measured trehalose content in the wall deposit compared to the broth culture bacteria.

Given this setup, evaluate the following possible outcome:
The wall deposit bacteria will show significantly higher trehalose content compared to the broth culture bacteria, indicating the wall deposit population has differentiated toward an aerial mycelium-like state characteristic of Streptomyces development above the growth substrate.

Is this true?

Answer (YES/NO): NO